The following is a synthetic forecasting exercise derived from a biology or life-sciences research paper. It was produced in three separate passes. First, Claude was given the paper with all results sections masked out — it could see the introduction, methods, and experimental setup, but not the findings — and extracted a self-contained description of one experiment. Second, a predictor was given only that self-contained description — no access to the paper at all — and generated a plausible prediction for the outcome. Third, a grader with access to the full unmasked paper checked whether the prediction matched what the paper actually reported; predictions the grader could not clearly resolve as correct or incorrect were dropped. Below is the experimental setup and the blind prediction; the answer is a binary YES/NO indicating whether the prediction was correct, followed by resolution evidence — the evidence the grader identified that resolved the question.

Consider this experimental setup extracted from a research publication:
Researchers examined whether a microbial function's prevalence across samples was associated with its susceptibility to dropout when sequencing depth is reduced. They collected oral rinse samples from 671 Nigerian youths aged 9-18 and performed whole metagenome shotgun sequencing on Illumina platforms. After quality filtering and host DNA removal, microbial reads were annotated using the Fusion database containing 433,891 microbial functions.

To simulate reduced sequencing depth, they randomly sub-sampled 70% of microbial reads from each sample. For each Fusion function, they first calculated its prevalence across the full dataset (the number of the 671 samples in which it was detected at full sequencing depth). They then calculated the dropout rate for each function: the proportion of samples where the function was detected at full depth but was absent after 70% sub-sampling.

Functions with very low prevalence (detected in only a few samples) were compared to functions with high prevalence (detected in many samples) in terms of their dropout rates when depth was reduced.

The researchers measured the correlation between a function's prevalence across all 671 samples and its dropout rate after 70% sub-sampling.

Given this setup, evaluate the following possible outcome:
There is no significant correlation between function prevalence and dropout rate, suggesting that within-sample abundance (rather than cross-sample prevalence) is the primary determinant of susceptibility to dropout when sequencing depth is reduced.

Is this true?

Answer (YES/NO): NO